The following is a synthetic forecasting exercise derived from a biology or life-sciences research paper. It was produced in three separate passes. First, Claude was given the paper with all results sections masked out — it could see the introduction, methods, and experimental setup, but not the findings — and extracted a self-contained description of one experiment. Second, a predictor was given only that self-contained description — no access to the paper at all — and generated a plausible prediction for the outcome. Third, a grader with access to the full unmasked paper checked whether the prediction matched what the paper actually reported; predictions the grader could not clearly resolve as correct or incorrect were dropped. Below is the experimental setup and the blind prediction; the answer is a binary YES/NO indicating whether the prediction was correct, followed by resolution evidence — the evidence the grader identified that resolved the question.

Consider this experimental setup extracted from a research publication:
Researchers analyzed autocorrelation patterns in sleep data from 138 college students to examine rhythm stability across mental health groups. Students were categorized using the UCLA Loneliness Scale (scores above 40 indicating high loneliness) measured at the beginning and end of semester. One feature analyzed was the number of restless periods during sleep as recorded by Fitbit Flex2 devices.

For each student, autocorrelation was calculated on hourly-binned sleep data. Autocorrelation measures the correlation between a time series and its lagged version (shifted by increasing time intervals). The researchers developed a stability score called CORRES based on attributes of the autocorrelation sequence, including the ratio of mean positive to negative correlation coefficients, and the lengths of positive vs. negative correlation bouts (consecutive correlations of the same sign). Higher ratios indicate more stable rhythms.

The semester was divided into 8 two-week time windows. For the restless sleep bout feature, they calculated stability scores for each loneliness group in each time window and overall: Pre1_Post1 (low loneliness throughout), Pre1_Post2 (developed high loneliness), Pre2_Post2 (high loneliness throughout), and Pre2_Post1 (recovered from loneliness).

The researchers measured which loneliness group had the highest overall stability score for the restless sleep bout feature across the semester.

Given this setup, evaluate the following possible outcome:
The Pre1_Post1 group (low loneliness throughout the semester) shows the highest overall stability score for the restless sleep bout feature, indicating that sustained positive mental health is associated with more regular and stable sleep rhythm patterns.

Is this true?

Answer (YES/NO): YES